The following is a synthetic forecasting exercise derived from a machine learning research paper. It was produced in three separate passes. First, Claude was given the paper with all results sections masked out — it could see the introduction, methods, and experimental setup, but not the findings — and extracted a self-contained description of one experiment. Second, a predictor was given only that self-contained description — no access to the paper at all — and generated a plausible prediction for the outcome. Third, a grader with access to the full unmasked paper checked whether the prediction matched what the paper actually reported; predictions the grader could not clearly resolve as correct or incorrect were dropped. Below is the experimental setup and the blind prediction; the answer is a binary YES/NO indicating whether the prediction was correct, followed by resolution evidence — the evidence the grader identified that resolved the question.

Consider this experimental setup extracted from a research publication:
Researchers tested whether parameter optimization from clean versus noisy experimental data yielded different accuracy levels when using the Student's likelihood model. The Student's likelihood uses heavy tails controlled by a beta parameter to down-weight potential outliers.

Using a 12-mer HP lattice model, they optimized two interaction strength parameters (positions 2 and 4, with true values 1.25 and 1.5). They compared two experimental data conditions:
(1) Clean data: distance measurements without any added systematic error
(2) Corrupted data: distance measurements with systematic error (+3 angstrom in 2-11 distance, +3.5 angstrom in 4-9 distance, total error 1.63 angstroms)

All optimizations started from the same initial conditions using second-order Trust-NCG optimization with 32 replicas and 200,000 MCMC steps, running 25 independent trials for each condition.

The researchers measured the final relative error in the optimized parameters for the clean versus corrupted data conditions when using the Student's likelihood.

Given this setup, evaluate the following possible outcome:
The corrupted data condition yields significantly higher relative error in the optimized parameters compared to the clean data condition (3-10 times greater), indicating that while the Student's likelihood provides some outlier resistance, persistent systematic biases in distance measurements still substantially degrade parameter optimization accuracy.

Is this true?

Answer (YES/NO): NO